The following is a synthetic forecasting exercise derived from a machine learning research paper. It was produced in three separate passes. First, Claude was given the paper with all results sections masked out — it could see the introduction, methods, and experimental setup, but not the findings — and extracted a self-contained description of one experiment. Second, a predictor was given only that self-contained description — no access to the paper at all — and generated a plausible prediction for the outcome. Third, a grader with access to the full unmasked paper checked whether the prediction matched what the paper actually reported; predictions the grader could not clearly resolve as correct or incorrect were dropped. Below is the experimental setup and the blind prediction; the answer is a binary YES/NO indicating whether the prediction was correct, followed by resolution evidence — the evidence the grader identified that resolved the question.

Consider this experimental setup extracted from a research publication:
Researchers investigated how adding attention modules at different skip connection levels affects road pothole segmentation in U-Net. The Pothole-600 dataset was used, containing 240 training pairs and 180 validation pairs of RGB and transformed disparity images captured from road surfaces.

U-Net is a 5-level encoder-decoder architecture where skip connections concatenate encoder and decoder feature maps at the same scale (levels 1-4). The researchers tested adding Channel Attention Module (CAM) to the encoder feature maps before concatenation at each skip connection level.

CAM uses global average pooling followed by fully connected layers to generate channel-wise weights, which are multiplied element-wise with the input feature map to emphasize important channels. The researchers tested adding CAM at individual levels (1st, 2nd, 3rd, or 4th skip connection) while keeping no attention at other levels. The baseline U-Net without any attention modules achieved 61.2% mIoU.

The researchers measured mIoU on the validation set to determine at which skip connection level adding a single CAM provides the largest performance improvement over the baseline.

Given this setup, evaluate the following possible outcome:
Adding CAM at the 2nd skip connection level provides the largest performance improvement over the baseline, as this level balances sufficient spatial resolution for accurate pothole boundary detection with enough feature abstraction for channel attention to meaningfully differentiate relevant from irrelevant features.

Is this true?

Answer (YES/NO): NO